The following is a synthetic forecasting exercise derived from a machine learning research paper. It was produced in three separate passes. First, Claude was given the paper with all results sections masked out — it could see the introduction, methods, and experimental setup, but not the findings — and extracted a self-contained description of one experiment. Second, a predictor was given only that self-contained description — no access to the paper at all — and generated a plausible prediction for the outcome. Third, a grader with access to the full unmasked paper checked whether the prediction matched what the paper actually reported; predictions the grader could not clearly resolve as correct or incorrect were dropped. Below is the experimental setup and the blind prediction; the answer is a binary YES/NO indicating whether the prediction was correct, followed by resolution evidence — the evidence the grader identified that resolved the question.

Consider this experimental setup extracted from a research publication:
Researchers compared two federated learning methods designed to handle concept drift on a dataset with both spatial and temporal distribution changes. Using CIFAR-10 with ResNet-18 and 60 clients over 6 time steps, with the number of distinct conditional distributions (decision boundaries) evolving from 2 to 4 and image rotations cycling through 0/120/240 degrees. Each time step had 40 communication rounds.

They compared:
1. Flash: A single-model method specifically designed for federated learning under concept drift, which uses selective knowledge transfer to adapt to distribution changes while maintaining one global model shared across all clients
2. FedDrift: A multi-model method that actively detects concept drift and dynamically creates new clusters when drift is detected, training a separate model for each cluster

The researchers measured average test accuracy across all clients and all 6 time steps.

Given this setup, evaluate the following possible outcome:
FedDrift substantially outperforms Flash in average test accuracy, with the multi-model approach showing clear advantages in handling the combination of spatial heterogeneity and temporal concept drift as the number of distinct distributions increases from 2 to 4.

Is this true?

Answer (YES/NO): YES